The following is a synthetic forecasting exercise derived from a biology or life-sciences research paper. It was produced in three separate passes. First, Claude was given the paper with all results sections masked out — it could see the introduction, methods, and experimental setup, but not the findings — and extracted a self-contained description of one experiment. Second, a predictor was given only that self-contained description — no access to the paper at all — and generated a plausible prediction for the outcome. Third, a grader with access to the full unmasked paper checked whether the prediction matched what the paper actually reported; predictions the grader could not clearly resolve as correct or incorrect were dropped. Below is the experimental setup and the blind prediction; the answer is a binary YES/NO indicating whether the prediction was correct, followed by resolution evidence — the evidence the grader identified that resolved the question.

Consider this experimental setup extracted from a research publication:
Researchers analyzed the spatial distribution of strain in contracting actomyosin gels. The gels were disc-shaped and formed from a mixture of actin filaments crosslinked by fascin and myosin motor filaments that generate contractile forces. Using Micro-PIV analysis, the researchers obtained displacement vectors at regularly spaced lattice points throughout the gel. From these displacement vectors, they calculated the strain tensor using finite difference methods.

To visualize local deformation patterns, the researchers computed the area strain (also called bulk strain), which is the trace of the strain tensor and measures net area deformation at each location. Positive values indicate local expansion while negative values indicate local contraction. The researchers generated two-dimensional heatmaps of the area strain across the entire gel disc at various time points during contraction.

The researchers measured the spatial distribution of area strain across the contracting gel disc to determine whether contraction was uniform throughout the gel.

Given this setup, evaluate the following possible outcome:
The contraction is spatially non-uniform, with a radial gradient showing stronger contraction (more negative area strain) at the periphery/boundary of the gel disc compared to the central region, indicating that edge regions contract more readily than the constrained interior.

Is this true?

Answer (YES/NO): NO